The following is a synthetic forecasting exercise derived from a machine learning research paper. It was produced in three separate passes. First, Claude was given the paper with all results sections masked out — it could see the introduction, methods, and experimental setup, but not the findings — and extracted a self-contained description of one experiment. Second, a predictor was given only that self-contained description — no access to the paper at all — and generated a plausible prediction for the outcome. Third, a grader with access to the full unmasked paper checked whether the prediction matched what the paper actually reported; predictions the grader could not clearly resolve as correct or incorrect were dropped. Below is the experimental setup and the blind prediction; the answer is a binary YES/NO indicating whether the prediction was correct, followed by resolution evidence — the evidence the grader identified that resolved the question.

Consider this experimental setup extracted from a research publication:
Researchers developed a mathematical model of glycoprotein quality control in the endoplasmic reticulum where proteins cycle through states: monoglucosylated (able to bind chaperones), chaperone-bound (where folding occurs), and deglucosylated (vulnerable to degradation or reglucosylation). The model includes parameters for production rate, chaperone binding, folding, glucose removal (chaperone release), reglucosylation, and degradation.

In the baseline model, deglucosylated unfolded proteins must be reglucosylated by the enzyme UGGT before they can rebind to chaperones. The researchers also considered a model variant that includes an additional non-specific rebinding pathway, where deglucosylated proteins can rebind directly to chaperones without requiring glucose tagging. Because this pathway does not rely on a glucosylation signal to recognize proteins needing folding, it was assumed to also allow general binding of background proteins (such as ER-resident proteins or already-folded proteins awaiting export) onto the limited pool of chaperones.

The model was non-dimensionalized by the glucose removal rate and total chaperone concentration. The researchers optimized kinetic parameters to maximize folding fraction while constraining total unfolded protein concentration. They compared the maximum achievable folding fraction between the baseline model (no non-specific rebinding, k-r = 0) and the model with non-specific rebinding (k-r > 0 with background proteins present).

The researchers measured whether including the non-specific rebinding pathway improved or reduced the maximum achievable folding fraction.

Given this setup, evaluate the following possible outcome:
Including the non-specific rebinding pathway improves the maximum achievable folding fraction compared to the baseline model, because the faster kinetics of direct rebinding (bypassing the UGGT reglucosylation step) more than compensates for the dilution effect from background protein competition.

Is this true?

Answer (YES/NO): NO